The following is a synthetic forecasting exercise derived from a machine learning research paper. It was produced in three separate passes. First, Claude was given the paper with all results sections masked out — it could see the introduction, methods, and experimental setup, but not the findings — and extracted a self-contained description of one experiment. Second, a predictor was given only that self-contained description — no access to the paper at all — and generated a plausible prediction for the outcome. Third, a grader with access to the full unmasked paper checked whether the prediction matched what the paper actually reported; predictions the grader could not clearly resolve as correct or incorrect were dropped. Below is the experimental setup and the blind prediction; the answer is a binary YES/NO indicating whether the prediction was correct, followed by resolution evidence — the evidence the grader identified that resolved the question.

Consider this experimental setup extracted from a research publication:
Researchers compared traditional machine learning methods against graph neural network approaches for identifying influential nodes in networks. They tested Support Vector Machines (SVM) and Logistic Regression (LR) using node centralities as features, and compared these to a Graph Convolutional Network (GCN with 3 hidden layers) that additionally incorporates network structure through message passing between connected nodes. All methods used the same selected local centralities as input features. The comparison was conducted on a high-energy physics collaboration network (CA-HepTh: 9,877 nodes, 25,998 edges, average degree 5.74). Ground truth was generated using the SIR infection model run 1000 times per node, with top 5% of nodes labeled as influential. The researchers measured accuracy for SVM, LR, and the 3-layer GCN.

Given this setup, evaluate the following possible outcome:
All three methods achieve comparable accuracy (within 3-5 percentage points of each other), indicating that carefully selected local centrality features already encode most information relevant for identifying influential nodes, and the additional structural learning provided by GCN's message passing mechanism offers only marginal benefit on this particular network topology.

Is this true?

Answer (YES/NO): YES